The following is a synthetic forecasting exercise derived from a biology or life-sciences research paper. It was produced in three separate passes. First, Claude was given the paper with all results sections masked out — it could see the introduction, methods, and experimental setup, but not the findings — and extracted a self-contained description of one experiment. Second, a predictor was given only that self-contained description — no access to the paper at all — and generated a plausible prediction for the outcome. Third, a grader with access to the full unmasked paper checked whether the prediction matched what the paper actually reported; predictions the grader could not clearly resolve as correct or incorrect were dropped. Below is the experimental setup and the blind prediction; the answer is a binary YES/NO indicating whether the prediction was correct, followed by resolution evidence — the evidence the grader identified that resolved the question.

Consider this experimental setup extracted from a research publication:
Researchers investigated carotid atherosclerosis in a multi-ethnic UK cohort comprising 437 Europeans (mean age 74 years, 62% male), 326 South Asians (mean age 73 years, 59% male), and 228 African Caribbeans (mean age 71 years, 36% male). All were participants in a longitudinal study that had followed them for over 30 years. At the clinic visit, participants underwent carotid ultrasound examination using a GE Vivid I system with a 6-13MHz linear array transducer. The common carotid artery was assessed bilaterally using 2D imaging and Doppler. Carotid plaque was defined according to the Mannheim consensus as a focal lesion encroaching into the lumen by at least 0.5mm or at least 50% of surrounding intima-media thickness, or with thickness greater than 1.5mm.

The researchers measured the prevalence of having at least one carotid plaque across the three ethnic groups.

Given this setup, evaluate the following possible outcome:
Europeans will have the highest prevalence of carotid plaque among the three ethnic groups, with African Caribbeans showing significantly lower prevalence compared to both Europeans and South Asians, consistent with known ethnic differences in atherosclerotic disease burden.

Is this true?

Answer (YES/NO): NO